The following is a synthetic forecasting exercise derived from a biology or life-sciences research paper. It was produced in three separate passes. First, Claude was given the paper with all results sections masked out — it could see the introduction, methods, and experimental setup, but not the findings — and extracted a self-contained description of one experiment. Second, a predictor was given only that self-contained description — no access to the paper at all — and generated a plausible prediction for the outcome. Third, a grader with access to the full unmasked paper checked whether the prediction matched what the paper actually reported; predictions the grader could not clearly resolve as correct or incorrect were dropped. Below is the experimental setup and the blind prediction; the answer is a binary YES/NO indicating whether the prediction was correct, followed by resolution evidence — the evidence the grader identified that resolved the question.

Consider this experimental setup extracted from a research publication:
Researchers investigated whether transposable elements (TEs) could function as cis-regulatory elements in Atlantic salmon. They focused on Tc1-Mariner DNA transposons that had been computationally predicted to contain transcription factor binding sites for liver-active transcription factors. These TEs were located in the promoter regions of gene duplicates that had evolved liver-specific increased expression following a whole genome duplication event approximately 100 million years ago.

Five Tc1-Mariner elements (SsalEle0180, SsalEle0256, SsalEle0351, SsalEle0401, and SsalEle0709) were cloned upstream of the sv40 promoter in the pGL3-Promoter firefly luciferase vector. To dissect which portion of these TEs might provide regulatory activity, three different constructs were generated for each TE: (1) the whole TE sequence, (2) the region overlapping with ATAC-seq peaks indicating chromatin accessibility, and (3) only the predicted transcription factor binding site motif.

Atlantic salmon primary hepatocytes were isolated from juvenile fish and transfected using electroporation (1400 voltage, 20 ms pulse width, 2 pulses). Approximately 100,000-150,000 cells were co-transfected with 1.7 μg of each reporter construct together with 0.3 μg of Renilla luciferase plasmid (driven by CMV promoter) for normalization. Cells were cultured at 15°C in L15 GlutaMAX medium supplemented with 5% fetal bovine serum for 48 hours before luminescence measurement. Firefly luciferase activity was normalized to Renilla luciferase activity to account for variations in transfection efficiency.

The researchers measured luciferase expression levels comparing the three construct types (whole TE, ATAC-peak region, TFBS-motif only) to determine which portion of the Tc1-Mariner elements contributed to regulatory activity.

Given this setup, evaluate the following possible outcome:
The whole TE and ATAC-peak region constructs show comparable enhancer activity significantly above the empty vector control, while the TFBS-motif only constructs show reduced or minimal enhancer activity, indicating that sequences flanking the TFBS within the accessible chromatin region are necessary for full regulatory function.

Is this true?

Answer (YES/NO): NO